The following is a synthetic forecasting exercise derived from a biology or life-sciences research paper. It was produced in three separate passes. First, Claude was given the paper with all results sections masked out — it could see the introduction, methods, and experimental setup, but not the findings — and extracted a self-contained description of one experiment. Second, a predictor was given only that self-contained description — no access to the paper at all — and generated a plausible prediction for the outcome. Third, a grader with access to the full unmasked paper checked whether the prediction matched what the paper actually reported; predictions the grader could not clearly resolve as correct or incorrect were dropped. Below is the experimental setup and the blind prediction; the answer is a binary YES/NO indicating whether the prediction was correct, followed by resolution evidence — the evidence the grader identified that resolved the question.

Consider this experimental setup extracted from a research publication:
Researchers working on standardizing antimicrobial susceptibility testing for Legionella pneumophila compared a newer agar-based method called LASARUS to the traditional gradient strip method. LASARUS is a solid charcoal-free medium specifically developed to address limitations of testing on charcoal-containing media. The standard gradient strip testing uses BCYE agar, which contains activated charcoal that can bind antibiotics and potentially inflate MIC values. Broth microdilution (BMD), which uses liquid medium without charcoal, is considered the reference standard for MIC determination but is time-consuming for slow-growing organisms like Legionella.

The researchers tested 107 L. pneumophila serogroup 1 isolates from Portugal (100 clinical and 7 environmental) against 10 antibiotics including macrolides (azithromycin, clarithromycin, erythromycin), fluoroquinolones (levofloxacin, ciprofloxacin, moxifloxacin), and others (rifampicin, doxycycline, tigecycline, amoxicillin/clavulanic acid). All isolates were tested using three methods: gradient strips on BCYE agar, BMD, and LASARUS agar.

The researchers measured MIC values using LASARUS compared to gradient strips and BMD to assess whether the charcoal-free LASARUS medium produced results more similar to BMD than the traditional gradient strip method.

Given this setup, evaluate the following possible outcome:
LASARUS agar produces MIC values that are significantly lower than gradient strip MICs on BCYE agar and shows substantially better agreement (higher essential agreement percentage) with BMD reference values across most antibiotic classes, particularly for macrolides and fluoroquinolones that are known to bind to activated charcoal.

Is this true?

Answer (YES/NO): NO